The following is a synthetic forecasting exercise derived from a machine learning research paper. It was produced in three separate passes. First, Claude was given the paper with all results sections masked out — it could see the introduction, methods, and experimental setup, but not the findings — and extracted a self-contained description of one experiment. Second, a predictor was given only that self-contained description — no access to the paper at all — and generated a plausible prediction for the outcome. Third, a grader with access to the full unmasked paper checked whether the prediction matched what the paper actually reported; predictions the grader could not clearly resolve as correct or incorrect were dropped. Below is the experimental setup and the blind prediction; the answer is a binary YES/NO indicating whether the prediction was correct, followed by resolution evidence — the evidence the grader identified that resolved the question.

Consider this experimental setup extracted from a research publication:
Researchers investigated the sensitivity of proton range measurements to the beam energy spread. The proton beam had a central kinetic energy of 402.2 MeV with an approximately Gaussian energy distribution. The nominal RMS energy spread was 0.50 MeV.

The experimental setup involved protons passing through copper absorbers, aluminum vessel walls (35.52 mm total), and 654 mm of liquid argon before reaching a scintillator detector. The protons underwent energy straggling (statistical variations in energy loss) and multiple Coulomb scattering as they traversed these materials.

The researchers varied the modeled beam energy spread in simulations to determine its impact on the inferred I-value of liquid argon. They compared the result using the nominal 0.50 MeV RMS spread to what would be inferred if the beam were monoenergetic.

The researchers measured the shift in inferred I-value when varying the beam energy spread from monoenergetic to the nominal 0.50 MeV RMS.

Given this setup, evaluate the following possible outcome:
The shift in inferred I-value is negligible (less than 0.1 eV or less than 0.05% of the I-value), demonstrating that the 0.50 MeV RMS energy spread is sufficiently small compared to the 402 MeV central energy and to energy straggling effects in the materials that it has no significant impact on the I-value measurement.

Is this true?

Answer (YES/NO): YES